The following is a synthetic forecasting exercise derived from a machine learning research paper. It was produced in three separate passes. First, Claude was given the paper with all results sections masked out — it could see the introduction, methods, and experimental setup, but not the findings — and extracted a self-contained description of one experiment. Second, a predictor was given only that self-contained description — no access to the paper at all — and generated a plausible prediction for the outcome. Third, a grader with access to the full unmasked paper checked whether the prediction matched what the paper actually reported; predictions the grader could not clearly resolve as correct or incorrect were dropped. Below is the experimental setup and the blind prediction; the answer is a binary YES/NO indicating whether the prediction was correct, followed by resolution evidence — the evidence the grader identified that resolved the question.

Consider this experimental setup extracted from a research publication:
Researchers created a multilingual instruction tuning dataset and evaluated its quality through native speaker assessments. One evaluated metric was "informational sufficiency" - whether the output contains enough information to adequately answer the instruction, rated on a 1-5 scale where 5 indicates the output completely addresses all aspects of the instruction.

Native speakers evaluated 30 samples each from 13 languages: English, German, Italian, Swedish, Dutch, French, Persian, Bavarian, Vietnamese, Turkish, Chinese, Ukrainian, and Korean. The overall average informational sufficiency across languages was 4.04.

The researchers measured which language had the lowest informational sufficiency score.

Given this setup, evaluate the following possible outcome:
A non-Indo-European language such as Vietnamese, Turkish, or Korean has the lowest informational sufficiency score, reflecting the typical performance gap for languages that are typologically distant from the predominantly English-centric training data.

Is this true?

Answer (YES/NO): NO